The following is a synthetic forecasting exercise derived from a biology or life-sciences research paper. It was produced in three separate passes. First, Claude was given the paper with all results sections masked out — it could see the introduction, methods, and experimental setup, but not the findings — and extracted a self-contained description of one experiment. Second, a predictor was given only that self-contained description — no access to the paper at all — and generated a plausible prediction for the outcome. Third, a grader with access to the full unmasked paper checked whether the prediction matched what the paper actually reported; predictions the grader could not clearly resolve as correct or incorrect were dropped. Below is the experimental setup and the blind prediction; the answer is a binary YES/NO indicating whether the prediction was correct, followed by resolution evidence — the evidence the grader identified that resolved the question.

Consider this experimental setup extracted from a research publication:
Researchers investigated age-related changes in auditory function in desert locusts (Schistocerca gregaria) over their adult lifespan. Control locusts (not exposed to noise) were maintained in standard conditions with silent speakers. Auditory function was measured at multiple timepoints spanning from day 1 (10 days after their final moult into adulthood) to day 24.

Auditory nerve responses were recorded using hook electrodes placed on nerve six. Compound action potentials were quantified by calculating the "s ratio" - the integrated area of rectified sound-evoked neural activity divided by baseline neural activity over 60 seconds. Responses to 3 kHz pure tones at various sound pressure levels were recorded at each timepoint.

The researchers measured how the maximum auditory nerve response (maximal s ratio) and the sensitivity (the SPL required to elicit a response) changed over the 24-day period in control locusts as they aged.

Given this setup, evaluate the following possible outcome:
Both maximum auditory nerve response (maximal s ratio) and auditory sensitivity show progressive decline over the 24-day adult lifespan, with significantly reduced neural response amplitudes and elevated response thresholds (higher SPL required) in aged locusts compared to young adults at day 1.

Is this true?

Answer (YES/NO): YES